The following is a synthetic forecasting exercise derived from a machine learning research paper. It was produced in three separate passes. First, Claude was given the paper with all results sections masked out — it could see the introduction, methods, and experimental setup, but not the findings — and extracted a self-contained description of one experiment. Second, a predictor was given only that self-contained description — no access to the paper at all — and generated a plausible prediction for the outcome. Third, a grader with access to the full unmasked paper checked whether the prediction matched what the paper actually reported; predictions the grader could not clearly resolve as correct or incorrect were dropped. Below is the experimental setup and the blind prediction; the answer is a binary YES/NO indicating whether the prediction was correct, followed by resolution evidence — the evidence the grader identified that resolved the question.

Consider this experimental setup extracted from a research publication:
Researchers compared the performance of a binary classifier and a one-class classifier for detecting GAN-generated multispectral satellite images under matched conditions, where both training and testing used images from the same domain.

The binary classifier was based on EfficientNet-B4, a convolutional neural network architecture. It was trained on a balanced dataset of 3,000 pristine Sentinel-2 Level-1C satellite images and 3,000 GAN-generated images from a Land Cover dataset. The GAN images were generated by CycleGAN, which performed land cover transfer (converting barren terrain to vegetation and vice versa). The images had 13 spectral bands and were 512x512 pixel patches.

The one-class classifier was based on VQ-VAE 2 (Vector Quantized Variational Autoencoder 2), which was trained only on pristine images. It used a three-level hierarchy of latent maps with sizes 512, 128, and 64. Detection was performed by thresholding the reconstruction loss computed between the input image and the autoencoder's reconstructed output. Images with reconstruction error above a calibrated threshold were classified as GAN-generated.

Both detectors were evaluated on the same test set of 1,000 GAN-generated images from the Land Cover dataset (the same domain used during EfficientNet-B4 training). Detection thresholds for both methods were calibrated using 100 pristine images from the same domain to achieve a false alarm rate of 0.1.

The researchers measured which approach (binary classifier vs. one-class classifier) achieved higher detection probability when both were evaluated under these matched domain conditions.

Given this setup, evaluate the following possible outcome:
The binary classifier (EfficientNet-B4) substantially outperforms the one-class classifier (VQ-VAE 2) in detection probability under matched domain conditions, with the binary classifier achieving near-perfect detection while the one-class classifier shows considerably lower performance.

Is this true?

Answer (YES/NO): NO